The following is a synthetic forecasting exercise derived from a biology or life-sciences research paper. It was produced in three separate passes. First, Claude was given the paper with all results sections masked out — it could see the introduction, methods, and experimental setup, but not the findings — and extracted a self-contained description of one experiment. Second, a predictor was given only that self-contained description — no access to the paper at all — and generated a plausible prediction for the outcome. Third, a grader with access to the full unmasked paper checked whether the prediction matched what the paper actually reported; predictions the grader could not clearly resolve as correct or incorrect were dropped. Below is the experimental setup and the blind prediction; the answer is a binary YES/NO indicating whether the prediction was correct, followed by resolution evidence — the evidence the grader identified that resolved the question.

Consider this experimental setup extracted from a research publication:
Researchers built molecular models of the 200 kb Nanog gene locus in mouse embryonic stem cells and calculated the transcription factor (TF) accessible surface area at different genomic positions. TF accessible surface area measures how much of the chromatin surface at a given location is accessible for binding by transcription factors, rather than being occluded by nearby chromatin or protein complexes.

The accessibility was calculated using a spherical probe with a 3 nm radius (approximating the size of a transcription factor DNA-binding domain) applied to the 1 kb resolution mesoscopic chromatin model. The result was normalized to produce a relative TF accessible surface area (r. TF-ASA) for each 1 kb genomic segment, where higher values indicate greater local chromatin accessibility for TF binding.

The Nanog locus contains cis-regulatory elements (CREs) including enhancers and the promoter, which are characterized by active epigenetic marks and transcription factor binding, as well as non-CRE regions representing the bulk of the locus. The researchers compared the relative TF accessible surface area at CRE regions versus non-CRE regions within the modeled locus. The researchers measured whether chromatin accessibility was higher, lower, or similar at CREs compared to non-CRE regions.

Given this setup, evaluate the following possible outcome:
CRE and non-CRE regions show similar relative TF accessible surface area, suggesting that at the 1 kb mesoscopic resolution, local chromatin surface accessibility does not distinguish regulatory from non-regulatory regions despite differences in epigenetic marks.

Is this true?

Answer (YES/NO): NO